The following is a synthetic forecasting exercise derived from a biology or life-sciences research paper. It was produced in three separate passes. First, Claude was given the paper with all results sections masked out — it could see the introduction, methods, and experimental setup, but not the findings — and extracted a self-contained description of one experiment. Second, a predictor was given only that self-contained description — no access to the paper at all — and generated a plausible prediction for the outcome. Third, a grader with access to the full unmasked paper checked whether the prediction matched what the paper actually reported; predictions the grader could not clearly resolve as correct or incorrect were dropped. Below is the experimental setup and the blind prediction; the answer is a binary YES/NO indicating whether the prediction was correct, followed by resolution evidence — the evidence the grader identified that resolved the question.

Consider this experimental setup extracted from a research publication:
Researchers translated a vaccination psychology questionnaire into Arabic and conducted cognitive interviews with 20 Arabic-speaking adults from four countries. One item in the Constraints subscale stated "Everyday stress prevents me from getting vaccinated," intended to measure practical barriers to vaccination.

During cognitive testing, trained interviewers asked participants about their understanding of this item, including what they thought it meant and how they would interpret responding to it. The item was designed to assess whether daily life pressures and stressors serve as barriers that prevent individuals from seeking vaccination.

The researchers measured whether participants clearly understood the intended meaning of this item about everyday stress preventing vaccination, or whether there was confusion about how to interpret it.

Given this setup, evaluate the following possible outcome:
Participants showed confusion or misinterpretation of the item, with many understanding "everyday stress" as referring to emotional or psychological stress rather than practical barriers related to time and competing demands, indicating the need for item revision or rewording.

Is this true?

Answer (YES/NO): NO